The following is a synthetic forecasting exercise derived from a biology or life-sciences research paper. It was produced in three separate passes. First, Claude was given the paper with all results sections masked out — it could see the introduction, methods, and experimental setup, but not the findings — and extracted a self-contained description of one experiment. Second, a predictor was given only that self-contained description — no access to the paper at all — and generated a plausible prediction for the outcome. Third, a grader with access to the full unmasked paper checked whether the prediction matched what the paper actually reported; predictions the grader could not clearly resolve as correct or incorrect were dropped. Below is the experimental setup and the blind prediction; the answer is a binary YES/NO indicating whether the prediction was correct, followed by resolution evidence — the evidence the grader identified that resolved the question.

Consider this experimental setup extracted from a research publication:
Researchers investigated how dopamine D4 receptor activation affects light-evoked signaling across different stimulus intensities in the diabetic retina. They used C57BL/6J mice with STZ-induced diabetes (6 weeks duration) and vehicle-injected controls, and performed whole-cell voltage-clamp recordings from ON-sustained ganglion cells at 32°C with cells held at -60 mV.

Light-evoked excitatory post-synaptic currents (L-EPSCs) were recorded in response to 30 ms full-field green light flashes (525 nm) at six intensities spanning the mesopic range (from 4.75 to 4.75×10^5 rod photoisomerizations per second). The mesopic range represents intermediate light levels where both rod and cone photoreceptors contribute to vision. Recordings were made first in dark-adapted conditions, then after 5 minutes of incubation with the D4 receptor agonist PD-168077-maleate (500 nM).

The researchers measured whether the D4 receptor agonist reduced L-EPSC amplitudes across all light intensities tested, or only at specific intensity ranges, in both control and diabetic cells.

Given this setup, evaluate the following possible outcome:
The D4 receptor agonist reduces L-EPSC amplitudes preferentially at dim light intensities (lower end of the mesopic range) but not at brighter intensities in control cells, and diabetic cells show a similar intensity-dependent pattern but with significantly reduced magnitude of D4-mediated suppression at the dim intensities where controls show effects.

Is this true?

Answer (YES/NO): NO